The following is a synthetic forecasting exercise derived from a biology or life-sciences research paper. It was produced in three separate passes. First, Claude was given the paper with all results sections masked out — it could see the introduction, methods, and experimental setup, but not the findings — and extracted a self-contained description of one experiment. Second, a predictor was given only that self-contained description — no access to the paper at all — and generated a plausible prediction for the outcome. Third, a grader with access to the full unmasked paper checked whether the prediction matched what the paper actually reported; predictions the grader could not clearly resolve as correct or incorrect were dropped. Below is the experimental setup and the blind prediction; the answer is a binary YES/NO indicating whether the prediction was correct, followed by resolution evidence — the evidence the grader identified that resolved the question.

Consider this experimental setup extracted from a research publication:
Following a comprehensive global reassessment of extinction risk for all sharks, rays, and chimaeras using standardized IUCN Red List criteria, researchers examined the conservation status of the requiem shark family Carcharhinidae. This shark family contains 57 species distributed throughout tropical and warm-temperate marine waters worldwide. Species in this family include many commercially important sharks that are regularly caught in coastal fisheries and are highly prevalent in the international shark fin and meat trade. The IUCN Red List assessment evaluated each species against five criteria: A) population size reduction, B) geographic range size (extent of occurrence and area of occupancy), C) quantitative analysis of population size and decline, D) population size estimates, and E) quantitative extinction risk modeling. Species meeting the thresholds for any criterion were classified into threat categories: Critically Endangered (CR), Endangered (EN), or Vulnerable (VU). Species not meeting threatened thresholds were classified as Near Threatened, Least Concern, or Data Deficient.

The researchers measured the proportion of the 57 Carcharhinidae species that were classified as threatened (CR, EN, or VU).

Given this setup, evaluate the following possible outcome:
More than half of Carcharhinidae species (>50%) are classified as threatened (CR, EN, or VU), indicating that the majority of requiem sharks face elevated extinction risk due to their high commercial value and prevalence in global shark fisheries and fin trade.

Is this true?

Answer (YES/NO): YES